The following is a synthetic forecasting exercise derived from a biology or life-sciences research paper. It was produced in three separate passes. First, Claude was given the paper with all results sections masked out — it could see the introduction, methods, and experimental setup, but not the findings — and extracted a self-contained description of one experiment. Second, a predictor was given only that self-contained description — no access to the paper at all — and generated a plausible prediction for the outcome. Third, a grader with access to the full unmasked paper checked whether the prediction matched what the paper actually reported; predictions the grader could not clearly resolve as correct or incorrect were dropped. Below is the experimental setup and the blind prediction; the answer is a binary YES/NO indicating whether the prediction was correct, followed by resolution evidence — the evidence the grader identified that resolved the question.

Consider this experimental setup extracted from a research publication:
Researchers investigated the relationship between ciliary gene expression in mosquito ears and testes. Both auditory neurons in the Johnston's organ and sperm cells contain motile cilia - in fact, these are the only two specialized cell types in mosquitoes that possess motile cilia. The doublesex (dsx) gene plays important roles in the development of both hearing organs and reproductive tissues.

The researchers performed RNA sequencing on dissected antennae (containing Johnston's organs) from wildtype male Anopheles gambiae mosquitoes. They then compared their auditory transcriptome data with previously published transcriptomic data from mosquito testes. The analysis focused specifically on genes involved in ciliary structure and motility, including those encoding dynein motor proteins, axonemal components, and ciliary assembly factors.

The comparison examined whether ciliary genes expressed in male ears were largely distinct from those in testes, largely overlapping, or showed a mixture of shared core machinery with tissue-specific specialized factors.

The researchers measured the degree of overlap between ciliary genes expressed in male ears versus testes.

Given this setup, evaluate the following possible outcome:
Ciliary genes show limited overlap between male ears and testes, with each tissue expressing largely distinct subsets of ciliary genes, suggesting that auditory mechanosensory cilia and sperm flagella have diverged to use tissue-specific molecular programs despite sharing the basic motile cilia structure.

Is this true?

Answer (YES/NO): NO